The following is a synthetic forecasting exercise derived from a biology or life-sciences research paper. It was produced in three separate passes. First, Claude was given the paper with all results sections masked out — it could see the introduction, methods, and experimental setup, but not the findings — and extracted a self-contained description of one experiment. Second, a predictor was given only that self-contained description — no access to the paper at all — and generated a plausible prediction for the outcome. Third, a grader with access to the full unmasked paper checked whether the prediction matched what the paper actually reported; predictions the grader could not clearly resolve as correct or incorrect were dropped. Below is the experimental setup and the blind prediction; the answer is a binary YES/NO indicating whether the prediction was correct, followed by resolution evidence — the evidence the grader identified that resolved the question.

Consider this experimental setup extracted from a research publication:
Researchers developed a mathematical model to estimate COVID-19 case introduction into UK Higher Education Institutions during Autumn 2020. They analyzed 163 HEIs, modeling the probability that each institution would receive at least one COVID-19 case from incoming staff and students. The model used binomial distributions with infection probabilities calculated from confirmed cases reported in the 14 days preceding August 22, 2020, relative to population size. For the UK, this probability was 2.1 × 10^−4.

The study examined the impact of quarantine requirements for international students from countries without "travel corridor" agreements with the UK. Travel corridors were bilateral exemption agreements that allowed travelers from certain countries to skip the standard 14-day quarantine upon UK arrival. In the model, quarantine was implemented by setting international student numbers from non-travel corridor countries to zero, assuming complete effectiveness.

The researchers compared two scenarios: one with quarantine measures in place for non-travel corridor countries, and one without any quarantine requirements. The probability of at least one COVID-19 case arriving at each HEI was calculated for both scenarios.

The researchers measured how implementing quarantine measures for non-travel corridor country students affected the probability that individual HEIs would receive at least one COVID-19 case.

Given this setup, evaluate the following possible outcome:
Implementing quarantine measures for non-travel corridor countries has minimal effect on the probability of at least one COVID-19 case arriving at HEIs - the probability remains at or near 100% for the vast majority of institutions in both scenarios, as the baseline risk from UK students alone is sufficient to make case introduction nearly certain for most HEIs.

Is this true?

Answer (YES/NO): YES